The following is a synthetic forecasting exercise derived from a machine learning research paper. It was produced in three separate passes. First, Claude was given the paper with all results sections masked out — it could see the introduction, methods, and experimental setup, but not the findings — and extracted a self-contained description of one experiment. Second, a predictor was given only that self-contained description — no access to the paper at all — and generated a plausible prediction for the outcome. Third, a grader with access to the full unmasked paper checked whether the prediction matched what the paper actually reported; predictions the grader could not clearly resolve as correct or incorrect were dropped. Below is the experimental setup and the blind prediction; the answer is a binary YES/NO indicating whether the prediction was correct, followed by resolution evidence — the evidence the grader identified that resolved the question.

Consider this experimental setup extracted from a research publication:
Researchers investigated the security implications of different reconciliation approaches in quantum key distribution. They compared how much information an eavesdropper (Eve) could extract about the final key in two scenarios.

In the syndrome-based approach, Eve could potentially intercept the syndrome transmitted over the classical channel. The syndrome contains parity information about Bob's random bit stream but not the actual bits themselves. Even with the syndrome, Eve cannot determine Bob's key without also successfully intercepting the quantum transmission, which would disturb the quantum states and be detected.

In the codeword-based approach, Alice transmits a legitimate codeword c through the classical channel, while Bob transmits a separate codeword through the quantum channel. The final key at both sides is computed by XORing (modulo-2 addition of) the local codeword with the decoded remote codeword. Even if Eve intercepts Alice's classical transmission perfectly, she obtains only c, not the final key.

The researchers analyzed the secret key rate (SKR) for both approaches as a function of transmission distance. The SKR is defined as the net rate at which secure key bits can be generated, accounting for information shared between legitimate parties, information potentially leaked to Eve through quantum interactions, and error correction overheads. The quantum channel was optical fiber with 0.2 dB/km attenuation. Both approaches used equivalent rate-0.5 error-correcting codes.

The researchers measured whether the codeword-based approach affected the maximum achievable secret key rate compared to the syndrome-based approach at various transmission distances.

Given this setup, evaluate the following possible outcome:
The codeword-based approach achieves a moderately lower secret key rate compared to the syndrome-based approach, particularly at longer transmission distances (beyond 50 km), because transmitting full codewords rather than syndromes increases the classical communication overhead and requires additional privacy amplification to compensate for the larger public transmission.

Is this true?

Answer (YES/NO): NO